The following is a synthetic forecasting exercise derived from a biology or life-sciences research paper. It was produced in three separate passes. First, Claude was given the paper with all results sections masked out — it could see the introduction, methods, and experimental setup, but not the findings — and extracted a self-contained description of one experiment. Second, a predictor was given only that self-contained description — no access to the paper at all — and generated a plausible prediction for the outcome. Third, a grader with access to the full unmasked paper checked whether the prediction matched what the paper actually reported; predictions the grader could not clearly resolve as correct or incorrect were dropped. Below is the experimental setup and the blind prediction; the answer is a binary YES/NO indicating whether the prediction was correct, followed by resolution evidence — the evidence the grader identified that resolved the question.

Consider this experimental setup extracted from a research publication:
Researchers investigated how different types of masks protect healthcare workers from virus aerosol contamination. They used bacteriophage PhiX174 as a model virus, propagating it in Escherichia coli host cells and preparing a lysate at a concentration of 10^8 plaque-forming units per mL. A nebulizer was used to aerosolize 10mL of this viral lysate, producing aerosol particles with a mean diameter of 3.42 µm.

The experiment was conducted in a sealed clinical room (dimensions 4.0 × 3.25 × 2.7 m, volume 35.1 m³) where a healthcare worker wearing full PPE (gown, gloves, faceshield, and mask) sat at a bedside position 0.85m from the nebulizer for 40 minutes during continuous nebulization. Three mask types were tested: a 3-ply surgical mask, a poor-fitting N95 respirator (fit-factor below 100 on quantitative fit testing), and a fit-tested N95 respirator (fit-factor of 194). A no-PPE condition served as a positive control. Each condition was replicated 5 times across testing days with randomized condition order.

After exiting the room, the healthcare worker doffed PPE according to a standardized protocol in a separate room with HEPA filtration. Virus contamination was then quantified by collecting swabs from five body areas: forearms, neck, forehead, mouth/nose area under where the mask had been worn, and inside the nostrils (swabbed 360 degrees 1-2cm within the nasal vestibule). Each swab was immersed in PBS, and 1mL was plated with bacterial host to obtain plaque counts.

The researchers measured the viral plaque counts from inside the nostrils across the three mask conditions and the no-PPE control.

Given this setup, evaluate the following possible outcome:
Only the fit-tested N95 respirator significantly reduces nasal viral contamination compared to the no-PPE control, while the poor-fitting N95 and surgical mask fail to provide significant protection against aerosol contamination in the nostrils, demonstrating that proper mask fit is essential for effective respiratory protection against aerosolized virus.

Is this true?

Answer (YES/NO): NO